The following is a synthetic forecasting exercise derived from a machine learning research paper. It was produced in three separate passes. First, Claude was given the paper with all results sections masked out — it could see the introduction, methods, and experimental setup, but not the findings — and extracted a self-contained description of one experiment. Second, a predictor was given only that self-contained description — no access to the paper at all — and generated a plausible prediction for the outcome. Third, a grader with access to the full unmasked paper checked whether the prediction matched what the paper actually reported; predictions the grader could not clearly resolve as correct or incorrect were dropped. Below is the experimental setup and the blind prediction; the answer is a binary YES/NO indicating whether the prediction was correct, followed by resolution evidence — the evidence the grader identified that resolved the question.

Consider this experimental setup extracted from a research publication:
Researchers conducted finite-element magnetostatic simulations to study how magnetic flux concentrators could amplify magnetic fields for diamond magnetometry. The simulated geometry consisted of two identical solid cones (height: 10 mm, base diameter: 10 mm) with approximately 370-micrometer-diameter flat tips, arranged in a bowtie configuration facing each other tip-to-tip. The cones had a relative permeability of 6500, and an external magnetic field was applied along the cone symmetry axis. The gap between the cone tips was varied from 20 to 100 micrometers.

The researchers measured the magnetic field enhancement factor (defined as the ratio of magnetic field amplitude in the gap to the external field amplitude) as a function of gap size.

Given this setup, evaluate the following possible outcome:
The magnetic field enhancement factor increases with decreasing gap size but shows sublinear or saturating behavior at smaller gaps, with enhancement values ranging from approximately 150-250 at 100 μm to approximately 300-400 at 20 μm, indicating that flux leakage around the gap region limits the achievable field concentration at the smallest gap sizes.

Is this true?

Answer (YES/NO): NO